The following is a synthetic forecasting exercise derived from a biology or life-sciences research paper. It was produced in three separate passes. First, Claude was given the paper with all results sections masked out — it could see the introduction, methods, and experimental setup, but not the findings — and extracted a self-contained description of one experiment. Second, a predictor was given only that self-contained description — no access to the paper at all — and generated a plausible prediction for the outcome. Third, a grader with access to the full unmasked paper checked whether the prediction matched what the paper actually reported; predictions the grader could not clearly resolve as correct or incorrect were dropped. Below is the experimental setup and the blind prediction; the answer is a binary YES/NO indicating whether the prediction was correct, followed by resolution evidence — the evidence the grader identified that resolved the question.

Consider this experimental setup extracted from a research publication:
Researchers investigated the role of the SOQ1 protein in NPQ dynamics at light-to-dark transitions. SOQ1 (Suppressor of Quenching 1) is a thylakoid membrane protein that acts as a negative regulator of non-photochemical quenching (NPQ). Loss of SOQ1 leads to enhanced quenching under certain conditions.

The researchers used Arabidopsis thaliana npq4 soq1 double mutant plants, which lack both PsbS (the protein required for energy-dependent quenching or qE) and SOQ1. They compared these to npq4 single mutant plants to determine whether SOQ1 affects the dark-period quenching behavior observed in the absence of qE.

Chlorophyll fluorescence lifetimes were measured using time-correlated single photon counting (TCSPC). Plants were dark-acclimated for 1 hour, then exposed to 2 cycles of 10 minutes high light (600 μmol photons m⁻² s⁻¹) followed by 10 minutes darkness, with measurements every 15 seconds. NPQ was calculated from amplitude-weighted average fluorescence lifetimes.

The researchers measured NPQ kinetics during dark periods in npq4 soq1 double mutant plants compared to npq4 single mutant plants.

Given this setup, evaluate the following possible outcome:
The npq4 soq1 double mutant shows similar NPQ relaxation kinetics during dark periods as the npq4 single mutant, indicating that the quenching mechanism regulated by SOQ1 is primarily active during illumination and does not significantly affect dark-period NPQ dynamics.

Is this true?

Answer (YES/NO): NO